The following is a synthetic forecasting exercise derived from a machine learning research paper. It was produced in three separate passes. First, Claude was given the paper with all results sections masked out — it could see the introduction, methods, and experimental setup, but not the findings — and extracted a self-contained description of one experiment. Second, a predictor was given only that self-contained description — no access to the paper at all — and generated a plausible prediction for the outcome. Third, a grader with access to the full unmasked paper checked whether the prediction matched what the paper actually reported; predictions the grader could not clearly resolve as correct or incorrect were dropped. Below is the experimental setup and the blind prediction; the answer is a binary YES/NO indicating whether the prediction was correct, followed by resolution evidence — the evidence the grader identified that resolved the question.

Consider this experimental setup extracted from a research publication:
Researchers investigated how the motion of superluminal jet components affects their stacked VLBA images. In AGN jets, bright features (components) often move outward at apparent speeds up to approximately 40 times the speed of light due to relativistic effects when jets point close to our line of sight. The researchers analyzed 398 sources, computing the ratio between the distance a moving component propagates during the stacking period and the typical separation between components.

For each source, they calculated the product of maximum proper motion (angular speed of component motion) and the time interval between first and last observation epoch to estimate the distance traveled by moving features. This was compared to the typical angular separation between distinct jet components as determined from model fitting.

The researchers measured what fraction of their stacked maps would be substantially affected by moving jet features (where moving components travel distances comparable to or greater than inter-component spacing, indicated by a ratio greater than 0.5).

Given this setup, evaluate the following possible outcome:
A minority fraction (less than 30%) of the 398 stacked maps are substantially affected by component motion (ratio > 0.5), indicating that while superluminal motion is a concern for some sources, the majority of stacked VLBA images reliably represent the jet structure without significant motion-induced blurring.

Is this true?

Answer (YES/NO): NO